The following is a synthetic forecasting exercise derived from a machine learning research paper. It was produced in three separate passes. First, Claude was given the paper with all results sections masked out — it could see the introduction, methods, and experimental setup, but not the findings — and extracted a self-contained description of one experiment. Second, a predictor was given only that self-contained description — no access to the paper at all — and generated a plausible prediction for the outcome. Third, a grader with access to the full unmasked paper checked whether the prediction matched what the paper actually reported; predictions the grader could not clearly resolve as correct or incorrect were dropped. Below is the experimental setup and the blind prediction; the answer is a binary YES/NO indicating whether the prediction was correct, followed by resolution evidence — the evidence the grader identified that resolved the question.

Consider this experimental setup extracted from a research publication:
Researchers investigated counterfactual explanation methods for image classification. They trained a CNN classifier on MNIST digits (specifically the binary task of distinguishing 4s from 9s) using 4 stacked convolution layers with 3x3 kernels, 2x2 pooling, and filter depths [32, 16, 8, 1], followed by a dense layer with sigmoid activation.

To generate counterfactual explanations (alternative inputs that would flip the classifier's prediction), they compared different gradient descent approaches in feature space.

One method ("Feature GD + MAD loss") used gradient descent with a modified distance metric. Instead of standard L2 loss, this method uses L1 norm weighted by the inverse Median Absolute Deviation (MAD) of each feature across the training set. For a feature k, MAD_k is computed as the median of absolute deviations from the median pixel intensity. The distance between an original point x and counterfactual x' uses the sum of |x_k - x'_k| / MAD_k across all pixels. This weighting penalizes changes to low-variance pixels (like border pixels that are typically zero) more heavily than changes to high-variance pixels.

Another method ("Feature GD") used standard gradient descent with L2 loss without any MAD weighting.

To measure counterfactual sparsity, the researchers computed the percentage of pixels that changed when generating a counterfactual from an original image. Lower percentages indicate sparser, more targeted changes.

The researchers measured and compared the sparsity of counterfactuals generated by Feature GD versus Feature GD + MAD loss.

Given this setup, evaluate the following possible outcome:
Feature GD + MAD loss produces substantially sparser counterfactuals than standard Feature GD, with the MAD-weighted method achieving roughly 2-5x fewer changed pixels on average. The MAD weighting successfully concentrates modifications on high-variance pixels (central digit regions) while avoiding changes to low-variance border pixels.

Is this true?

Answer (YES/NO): YES